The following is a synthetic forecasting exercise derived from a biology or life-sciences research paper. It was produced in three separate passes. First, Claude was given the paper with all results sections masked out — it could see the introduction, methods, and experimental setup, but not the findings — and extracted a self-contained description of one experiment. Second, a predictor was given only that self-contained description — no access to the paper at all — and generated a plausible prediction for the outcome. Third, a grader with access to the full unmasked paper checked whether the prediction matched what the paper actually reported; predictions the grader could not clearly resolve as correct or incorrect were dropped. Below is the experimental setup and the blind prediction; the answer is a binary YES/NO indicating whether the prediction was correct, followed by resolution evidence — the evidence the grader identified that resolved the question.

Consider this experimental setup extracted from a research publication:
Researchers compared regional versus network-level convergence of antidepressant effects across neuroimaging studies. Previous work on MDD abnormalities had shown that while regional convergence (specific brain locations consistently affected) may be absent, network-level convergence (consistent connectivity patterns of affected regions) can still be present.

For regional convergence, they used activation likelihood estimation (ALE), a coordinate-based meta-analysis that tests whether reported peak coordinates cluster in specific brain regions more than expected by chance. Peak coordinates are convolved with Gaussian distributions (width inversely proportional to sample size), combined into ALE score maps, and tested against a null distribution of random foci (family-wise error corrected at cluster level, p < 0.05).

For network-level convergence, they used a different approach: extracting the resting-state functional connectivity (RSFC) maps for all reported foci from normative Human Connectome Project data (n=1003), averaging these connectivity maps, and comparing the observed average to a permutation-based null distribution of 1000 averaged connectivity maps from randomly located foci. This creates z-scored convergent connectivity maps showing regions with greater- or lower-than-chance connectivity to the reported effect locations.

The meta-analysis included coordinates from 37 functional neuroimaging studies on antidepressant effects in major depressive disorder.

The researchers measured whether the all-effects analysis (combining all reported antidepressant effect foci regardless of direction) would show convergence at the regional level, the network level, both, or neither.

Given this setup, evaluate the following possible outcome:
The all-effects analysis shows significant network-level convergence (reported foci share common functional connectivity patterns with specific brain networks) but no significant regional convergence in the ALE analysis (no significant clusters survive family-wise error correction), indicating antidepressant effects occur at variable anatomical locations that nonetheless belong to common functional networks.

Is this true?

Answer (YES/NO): YES